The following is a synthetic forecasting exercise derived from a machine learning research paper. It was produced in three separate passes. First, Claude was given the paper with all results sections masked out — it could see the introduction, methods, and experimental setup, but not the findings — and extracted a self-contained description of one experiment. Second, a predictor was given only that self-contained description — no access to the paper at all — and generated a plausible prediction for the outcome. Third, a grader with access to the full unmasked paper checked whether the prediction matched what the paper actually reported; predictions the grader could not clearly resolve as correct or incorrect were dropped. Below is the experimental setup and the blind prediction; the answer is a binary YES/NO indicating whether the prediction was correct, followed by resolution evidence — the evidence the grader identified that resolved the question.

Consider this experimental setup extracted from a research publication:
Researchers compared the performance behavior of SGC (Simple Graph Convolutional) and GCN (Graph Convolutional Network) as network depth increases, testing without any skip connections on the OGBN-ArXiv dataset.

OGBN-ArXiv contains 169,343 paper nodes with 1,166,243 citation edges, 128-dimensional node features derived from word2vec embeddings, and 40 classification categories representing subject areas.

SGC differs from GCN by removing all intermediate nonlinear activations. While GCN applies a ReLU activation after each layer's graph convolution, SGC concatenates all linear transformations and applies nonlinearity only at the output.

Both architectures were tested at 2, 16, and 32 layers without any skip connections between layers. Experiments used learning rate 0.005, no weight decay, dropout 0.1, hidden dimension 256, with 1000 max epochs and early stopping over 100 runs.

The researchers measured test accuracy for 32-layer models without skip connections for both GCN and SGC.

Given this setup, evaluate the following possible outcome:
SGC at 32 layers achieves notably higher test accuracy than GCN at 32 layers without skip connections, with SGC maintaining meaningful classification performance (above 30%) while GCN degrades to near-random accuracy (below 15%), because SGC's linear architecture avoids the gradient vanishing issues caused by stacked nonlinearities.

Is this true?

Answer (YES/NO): NO